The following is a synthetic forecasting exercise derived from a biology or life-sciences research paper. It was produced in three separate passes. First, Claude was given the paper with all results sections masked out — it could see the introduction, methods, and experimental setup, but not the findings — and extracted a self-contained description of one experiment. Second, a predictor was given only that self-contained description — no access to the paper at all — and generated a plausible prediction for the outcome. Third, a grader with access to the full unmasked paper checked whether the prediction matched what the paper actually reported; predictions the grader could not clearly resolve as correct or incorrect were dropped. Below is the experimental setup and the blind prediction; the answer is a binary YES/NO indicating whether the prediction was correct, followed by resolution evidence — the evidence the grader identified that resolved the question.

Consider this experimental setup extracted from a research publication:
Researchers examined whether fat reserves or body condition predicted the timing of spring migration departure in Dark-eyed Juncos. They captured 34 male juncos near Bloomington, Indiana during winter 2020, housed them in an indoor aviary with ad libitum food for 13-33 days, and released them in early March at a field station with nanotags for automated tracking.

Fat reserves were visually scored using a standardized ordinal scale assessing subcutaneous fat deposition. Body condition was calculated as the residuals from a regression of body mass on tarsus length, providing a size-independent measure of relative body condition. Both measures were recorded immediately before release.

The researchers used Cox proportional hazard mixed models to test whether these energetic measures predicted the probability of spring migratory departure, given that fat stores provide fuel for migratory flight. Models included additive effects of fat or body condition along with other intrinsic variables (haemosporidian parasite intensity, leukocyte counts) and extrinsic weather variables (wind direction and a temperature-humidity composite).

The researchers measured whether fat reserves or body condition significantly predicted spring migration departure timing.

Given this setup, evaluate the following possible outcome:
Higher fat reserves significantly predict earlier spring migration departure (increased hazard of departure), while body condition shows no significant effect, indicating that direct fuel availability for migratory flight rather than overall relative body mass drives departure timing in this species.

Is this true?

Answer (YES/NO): NO